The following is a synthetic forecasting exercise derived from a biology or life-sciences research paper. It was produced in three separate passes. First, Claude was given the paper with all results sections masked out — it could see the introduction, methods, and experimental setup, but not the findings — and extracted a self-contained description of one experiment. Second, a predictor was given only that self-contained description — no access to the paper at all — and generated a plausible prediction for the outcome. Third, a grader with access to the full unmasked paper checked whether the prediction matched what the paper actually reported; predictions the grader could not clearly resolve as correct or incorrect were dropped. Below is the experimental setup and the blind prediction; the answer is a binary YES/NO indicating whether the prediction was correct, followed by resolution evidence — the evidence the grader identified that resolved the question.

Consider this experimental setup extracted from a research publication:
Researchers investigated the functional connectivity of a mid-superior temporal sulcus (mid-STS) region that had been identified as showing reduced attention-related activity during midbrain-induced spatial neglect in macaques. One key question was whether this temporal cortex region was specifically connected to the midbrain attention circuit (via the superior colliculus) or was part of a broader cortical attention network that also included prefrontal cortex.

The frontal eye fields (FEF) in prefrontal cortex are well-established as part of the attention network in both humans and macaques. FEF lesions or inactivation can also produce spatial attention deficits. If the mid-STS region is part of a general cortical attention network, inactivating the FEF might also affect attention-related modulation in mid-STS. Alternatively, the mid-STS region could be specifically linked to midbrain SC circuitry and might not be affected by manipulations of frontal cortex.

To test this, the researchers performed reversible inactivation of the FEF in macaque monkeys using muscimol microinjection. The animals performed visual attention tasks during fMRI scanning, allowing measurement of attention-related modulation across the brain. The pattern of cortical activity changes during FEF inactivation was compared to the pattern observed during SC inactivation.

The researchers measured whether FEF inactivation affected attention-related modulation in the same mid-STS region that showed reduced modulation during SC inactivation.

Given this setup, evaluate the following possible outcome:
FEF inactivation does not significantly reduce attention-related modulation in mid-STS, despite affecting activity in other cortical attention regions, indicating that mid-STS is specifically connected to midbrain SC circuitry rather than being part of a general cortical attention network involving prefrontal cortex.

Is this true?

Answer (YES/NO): NO